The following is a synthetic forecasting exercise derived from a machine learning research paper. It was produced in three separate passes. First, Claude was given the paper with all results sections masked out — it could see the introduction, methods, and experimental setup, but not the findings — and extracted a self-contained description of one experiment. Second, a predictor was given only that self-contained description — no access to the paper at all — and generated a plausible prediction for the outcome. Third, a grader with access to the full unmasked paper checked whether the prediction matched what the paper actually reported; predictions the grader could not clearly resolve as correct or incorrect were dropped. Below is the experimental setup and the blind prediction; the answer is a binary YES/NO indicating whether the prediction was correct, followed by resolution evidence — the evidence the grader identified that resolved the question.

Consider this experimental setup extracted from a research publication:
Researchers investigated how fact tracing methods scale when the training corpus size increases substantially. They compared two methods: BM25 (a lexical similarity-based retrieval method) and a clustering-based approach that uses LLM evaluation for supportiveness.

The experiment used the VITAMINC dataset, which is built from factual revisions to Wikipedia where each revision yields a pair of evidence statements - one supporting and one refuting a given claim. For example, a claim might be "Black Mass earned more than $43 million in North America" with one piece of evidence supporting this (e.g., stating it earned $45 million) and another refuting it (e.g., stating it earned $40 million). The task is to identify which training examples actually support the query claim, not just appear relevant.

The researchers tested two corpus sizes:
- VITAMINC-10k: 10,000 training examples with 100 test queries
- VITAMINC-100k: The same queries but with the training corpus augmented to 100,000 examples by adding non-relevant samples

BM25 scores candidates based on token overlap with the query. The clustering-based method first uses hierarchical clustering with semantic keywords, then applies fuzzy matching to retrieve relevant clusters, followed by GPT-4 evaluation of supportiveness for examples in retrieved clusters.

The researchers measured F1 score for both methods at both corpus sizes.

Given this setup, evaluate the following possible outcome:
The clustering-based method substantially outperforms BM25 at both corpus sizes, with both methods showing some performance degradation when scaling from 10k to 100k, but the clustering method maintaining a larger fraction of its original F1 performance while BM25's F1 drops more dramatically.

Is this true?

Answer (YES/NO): NO